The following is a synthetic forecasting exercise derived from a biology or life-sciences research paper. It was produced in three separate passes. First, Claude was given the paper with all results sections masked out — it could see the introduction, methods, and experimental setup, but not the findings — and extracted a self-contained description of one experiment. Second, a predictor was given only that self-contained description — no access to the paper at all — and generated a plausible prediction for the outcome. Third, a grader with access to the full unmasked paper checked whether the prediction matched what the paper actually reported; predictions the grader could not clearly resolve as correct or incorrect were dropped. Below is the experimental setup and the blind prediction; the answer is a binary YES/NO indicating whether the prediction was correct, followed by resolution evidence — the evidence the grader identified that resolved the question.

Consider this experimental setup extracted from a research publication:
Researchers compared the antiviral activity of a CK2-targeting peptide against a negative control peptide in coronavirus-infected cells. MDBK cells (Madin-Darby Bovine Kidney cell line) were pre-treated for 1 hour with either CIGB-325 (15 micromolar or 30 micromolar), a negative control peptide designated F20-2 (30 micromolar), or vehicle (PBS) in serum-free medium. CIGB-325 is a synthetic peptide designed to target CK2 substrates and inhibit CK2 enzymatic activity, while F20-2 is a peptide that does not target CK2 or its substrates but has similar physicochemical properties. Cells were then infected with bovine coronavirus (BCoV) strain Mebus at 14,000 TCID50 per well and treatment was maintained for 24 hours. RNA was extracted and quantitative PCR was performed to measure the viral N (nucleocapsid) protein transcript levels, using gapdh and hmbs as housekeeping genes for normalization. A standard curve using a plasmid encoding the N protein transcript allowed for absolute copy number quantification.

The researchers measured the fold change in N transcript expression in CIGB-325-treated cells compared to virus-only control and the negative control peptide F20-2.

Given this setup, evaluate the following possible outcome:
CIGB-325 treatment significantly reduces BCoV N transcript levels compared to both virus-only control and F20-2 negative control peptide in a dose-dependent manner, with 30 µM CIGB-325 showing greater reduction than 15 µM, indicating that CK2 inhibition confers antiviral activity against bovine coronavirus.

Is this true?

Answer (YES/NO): YES